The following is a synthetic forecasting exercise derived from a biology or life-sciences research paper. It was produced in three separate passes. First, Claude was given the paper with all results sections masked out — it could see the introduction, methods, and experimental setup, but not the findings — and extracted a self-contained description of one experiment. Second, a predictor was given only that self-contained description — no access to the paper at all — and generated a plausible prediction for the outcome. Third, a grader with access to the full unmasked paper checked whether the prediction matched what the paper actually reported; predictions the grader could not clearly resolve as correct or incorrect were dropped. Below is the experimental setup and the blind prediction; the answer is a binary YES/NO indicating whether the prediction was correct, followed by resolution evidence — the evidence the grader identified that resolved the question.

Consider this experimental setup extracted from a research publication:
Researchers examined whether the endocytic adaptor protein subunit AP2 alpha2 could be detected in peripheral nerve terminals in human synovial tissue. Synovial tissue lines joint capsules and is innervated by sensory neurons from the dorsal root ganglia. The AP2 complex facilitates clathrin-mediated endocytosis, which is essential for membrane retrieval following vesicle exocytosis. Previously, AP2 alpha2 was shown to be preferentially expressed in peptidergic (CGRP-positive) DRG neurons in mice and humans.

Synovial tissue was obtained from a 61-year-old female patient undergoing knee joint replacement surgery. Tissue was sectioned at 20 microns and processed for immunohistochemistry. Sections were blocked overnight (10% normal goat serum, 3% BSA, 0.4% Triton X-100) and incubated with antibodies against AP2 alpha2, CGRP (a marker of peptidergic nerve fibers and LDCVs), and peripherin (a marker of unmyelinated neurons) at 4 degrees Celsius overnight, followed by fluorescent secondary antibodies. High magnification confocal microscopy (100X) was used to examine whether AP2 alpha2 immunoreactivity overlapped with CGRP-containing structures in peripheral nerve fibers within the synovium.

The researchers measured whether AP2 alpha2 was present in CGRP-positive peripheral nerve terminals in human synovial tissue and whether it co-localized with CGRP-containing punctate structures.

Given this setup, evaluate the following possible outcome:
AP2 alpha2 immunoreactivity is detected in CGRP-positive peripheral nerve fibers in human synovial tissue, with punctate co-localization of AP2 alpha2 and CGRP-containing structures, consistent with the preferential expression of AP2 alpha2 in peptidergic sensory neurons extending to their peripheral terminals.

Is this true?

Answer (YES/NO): YES